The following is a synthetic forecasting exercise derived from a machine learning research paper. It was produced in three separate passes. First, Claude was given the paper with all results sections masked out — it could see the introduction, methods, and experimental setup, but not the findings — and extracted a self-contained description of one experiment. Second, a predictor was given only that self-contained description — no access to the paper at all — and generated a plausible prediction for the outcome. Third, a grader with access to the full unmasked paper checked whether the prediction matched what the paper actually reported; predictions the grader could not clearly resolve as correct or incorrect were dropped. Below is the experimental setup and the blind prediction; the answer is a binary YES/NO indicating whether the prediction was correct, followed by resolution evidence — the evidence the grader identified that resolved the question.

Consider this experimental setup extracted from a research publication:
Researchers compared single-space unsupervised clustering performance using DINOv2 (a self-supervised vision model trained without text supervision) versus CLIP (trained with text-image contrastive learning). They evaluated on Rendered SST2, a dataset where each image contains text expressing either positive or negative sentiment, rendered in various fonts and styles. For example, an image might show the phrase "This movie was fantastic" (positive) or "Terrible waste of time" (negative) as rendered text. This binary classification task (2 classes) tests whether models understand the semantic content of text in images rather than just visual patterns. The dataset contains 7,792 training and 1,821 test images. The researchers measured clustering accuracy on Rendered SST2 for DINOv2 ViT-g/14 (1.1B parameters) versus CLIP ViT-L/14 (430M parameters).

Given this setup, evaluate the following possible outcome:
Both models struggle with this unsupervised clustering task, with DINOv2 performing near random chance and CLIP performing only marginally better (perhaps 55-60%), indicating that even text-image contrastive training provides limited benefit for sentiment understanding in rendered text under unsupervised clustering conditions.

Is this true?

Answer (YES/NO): YES